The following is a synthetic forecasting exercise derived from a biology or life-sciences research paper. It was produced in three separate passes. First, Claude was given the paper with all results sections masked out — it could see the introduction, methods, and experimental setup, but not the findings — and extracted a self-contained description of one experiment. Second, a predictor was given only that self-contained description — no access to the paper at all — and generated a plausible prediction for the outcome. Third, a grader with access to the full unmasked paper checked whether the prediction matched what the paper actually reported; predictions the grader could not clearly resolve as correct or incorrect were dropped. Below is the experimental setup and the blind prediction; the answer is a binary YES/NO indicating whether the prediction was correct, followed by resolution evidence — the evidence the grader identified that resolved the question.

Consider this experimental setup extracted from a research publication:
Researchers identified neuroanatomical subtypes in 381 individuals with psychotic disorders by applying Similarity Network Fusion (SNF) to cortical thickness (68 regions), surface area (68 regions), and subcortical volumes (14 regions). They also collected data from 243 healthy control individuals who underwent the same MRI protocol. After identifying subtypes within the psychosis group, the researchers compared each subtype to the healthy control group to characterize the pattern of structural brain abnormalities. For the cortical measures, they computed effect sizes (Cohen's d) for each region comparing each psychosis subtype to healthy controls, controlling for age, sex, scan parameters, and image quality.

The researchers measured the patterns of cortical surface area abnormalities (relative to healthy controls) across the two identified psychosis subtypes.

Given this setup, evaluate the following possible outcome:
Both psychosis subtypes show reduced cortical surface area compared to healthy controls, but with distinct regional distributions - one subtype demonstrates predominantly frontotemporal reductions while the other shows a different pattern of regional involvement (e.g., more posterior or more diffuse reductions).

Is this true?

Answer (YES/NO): NO